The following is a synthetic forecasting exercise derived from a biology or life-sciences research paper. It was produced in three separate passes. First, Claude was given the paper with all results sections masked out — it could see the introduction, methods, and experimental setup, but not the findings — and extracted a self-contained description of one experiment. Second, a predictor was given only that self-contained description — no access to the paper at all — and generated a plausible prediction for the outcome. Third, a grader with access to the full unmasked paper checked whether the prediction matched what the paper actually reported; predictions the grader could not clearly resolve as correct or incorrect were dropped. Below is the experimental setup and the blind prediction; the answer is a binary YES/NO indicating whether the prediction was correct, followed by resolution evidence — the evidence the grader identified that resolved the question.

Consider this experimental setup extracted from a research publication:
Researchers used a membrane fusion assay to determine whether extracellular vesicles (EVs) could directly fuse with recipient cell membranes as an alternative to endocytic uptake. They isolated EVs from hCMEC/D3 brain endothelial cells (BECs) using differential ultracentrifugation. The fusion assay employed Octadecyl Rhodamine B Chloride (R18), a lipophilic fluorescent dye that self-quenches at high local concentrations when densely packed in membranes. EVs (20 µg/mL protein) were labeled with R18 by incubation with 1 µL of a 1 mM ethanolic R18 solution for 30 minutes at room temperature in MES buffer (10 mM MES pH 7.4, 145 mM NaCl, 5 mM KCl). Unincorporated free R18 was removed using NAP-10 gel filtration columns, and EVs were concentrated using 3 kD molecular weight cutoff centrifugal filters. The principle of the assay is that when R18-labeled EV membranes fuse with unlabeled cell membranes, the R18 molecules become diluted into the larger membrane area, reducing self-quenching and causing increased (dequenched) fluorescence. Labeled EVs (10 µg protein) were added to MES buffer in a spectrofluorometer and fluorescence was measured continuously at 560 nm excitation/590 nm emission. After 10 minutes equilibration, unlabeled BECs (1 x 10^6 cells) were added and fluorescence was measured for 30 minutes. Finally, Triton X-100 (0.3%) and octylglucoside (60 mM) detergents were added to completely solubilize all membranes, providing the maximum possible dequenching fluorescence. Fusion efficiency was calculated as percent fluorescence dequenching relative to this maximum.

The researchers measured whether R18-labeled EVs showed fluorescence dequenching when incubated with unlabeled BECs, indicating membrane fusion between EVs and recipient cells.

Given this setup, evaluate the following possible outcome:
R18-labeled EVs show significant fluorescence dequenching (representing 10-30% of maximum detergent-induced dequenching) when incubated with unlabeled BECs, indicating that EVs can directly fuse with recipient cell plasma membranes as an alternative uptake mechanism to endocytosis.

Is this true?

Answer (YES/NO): YES